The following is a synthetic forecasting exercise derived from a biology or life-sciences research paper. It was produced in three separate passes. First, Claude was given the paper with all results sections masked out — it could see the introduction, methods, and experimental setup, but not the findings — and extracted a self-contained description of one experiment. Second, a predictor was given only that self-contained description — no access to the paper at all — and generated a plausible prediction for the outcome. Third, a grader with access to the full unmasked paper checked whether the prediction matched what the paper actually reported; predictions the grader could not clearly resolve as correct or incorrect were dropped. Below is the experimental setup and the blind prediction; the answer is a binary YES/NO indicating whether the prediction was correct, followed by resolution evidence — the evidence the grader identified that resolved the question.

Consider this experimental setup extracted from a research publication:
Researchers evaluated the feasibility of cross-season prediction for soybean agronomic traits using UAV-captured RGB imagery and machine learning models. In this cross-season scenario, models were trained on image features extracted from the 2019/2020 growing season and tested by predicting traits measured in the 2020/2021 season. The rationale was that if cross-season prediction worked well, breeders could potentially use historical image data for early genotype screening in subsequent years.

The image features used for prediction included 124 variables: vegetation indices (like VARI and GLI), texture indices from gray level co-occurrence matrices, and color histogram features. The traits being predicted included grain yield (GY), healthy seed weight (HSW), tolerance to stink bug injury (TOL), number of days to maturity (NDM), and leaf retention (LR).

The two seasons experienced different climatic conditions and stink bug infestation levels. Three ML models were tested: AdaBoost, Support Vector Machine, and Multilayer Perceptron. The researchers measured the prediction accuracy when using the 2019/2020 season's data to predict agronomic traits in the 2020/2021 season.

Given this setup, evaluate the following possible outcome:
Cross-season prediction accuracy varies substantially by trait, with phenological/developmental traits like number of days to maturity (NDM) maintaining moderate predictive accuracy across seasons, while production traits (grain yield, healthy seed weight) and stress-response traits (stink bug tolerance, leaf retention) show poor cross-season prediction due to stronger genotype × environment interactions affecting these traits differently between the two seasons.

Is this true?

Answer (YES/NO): NO